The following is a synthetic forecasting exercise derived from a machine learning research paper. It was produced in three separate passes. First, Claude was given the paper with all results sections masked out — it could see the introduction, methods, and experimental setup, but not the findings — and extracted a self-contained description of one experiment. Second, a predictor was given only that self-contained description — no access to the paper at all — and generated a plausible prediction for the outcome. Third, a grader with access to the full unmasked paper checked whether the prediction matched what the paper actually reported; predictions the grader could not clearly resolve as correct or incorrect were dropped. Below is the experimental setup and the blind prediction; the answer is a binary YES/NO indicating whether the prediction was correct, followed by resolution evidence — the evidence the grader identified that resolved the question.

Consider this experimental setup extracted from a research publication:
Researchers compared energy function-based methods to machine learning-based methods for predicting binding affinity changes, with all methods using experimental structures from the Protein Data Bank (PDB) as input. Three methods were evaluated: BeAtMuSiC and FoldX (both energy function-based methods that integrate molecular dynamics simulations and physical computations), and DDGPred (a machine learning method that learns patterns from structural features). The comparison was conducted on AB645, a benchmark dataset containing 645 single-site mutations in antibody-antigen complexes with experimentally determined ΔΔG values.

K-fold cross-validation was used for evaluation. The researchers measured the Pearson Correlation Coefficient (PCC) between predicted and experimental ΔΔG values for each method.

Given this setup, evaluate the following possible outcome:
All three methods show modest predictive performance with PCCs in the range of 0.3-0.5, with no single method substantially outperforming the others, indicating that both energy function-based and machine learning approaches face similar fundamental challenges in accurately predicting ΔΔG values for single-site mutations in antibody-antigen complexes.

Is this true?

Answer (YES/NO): NO